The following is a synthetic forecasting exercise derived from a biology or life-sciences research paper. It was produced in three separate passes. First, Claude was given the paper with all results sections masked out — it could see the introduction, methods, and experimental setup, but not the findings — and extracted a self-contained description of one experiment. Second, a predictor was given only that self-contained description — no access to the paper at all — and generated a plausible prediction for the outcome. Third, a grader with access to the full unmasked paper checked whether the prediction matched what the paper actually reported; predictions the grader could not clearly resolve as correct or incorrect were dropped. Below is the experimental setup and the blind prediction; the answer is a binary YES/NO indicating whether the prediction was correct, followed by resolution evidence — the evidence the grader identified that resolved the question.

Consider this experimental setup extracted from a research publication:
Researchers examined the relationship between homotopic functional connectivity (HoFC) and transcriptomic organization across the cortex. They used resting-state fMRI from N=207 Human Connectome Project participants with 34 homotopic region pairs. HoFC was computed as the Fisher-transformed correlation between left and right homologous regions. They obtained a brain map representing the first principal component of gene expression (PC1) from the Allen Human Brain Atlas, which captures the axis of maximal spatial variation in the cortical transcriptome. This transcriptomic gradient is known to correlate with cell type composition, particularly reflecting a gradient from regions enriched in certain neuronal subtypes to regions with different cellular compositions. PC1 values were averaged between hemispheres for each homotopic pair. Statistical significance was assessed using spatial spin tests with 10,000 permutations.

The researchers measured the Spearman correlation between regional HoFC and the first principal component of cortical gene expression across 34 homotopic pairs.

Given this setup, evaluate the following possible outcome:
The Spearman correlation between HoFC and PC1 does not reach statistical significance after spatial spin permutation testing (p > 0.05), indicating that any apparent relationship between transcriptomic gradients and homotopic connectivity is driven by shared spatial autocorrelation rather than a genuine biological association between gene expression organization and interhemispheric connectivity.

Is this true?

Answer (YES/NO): NO